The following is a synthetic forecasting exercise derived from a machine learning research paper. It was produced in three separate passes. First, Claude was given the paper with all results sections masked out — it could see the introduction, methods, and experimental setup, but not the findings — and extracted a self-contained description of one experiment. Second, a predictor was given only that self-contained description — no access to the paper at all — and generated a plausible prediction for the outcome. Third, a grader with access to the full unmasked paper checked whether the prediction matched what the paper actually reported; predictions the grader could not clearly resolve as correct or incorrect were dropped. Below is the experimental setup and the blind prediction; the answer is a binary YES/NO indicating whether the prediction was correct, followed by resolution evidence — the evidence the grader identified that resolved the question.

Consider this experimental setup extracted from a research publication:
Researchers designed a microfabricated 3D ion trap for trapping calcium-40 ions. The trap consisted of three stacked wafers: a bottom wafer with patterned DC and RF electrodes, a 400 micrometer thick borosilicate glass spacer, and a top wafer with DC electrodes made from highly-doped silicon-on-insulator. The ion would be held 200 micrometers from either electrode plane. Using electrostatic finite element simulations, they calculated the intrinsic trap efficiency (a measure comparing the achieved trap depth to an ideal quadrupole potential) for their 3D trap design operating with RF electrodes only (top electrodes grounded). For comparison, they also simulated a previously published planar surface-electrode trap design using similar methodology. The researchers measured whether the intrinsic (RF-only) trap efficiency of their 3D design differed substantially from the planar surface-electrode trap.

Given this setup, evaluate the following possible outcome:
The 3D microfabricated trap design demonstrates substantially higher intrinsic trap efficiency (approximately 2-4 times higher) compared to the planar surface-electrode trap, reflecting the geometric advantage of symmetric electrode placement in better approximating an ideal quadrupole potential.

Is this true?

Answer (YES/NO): NO